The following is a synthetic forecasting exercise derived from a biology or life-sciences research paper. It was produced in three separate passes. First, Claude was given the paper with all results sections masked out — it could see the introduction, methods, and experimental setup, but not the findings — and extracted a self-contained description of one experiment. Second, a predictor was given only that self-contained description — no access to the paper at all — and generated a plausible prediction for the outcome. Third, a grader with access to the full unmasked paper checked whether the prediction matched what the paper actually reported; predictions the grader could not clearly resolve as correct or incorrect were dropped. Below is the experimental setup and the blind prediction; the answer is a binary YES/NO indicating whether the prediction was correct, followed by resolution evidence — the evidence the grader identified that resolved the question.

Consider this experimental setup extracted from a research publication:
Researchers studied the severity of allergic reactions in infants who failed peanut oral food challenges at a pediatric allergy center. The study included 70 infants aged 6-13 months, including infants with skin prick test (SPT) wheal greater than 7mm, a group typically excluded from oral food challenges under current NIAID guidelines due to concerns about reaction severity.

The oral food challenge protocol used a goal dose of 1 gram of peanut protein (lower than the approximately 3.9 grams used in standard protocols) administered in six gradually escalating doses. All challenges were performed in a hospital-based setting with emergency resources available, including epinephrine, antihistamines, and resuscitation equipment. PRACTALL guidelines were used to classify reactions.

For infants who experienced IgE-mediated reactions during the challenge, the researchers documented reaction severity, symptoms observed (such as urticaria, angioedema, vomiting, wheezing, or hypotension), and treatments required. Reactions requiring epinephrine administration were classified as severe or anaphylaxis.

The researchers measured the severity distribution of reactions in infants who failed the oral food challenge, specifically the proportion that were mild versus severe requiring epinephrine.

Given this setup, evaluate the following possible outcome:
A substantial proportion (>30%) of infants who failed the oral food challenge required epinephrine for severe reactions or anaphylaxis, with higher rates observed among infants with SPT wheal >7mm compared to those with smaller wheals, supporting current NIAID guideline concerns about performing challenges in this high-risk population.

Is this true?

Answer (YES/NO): NO